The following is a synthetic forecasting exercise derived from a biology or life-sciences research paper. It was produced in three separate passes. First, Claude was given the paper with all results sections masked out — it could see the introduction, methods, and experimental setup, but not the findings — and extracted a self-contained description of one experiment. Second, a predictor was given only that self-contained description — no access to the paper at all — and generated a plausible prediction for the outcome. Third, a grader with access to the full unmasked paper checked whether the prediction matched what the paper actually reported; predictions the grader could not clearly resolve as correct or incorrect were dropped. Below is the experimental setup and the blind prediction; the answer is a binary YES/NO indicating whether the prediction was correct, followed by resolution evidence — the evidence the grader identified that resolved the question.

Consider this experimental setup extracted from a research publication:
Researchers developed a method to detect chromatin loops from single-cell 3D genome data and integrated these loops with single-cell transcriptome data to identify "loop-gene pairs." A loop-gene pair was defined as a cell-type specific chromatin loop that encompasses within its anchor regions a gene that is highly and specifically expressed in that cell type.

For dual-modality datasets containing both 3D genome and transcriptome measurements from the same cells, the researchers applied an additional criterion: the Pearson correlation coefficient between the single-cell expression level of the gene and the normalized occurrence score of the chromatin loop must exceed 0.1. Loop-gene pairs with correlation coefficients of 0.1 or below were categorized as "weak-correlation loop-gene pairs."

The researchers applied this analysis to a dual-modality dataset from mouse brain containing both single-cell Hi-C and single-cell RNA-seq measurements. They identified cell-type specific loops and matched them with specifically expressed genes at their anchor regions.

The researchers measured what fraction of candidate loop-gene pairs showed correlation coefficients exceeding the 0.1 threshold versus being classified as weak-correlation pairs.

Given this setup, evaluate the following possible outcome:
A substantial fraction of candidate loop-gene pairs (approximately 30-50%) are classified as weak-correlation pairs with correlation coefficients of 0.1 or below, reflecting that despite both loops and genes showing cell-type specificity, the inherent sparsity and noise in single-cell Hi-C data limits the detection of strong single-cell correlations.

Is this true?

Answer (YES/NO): YES